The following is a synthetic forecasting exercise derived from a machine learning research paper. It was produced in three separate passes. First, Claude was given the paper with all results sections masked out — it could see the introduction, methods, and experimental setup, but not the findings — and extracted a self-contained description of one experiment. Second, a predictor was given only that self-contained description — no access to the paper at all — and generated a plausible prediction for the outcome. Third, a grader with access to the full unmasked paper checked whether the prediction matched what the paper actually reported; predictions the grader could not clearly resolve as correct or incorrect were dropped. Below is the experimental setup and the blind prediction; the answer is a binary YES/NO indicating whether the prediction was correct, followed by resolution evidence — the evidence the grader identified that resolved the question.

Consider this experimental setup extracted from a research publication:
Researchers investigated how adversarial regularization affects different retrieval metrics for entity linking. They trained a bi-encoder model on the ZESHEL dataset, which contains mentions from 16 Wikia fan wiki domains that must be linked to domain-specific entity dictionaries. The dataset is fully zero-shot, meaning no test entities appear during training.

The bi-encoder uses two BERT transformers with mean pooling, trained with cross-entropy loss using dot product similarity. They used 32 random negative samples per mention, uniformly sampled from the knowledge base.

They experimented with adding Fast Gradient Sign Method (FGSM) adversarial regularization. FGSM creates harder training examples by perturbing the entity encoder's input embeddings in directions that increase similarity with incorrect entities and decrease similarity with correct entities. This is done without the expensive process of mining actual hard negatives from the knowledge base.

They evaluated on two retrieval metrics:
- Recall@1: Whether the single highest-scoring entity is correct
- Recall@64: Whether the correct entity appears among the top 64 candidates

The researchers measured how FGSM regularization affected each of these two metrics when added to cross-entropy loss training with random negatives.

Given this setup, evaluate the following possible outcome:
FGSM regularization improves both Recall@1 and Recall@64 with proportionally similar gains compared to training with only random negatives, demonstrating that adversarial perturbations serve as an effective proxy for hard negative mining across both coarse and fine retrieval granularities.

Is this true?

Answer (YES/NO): NO